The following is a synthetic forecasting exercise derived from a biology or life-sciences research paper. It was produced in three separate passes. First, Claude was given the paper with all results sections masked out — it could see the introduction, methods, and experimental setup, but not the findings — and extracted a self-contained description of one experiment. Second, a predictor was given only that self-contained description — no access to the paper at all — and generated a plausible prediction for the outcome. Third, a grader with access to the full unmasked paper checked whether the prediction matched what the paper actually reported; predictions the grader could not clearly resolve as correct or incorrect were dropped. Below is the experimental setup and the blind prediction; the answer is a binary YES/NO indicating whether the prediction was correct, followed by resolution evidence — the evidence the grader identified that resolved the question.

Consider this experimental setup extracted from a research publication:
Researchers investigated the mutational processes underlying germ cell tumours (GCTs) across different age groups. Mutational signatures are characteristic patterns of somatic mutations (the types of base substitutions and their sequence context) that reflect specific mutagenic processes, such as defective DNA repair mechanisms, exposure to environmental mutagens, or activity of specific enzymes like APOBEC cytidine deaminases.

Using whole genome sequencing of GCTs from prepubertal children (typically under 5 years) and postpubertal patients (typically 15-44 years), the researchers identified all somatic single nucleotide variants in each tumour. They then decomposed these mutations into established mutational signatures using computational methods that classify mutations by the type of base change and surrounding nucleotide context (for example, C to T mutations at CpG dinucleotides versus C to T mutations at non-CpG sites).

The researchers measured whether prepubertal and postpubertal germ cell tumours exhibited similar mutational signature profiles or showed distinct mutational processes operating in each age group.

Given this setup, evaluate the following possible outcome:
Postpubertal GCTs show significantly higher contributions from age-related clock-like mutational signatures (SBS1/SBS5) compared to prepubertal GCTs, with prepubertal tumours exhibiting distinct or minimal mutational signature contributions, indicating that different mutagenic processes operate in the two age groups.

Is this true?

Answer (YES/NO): YES